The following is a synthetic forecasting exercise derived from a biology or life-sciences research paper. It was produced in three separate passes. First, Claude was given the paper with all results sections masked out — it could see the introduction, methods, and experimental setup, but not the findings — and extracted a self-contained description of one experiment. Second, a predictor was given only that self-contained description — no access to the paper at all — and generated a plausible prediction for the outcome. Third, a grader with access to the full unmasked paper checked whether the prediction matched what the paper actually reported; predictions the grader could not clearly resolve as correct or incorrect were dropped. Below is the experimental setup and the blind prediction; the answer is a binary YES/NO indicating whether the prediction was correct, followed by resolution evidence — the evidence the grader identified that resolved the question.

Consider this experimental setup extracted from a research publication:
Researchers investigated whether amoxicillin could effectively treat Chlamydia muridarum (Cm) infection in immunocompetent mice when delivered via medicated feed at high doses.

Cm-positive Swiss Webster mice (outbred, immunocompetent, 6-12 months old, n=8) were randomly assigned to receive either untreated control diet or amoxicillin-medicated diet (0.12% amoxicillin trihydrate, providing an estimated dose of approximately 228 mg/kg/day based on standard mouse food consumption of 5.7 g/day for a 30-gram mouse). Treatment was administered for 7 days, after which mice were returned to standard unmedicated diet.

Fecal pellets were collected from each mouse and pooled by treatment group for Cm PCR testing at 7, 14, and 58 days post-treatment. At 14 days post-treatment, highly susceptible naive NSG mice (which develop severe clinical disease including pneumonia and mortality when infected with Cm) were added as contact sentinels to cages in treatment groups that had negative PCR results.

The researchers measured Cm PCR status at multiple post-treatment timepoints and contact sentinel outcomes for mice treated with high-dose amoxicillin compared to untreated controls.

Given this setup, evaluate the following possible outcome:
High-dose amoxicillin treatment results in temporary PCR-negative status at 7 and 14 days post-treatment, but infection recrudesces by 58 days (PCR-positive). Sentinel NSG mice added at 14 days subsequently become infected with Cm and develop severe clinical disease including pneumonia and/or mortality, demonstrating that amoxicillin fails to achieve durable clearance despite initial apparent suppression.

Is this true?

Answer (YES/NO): NO